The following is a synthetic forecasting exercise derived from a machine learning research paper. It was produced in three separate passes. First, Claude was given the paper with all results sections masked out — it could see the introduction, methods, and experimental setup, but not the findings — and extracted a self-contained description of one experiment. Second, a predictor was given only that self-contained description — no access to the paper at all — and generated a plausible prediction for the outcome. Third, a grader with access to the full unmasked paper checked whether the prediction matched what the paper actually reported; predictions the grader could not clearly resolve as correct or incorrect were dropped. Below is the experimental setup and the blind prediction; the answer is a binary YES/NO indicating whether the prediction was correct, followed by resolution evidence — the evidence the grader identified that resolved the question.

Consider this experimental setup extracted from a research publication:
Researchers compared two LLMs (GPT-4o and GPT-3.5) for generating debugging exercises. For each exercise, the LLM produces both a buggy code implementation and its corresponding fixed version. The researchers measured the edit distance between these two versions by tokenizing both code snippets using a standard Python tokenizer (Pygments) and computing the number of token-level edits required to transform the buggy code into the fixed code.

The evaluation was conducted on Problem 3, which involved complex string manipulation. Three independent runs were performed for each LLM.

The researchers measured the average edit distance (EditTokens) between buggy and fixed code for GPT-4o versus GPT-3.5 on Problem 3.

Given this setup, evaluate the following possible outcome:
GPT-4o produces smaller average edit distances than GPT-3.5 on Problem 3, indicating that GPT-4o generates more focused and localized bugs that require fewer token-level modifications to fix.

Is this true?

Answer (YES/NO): YES